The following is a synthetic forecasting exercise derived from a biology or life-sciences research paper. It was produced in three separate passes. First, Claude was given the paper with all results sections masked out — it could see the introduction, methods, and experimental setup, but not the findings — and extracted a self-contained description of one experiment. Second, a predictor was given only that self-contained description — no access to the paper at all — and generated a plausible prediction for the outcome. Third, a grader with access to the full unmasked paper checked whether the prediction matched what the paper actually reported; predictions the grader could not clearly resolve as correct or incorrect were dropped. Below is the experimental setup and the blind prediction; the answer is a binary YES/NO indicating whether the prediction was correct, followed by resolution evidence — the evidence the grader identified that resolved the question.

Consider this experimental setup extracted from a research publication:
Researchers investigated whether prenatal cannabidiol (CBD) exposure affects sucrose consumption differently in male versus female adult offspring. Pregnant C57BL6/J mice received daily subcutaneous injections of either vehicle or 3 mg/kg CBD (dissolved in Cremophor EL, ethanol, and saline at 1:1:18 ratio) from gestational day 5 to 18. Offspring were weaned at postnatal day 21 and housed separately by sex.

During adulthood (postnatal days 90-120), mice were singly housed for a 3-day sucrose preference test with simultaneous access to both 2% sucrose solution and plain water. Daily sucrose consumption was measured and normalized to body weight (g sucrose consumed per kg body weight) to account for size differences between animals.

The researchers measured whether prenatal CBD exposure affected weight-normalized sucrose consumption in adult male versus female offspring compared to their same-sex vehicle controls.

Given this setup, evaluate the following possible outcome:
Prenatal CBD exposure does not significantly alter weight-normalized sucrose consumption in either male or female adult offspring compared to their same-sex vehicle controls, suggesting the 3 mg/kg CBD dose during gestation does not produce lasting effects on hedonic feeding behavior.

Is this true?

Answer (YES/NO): NO